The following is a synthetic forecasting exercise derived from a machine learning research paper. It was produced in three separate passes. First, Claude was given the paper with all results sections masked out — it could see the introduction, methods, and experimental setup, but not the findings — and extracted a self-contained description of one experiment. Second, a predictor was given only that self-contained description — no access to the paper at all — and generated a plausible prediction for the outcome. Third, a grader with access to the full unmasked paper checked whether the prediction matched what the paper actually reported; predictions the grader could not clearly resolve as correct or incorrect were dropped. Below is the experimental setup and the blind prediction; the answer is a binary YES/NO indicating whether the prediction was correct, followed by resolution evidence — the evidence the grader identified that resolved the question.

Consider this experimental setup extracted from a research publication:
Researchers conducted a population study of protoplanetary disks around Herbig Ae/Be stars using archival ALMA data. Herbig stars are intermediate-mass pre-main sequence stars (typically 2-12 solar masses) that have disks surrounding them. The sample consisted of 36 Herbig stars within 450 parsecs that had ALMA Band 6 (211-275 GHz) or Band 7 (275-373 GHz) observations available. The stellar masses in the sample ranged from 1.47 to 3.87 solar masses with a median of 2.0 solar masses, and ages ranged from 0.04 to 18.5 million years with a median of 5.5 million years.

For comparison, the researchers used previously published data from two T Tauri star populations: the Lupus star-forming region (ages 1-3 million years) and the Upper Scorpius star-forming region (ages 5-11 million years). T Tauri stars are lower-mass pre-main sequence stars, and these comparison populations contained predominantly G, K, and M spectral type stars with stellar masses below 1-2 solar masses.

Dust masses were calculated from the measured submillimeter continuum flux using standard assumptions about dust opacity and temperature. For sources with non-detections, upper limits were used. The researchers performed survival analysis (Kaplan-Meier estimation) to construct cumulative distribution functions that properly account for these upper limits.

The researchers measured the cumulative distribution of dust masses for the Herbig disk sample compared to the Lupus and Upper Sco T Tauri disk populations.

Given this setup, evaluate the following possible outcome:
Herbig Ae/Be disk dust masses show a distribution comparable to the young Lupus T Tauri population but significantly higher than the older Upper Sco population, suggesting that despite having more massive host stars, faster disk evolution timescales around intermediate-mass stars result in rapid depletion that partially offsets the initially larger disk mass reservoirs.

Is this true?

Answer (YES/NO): NO